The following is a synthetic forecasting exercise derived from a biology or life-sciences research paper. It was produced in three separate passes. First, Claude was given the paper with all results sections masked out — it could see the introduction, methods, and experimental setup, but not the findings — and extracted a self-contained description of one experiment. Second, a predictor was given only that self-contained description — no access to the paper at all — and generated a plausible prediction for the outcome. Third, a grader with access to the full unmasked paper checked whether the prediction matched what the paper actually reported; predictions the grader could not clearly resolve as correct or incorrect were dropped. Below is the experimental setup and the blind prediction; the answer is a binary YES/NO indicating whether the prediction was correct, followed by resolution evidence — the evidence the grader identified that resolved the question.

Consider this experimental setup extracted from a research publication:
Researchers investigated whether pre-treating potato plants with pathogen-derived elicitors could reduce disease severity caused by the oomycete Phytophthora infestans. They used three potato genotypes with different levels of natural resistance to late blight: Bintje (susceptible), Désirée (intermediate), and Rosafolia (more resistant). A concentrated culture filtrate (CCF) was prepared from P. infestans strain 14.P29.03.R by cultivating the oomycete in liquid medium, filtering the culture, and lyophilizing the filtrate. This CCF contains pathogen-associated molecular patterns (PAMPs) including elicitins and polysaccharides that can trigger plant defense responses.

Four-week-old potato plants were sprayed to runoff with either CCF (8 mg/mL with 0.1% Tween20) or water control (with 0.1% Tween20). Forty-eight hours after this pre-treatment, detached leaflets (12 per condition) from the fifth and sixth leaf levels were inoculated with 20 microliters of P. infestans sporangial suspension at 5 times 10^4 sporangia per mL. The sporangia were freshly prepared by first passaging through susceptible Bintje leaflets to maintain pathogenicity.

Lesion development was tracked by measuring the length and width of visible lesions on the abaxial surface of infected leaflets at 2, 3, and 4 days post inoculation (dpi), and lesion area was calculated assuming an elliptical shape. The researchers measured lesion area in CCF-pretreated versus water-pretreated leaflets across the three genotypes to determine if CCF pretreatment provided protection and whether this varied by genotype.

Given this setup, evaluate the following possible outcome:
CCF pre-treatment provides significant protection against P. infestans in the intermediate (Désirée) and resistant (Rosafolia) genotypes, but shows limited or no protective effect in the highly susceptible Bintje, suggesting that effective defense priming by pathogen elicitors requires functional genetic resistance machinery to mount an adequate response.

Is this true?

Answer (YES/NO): NO